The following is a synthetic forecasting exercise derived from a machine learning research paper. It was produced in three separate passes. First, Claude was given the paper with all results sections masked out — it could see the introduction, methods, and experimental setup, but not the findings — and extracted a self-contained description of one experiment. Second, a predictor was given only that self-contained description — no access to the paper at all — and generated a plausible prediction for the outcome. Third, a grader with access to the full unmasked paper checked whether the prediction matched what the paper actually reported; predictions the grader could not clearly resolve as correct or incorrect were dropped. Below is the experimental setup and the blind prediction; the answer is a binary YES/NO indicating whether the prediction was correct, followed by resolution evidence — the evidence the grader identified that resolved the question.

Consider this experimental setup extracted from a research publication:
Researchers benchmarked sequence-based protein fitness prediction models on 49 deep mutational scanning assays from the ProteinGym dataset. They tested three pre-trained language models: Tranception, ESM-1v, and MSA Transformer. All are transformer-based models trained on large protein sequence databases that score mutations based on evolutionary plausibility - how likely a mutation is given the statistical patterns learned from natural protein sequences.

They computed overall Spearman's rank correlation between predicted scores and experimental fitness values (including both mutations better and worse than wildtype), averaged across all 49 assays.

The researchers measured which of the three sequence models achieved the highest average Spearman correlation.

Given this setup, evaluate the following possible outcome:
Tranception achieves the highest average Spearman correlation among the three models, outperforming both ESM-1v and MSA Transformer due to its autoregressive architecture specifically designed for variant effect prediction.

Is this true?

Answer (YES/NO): NO